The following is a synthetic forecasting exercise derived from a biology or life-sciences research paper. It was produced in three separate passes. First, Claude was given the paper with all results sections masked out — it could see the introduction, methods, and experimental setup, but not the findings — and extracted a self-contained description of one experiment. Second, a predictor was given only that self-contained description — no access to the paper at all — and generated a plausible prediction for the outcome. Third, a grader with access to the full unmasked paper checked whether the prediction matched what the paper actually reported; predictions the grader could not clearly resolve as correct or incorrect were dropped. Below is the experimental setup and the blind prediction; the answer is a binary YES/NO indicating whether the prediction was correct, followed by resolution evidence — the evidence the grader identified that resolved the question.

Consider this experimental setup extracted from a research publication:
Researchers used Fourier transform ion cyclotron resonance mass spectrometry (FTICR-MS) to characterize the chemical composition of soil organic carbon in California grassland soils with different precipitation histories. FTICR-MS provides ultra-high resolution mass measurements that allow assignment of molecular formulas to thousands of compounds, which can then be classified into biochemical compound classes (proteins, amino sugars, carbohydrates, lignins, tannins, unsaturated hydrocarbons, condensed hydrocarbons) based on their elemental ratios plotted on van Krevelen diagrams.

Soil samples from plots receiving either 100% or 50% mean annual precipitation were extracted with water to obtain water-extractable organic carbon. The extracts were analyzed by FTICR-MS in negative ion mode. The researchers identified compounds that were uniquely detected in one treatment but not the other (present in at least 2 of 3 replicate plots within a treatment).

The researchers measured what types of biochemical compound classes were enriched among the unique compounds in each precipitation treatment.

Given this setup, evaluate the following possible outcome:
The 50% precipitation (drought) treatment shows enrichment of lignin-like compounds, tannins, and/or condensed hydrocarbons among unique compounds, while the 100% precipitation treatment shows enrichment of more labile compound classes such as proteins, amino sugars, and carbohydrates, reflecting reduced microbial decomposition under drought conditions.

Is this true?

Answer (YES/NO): YES